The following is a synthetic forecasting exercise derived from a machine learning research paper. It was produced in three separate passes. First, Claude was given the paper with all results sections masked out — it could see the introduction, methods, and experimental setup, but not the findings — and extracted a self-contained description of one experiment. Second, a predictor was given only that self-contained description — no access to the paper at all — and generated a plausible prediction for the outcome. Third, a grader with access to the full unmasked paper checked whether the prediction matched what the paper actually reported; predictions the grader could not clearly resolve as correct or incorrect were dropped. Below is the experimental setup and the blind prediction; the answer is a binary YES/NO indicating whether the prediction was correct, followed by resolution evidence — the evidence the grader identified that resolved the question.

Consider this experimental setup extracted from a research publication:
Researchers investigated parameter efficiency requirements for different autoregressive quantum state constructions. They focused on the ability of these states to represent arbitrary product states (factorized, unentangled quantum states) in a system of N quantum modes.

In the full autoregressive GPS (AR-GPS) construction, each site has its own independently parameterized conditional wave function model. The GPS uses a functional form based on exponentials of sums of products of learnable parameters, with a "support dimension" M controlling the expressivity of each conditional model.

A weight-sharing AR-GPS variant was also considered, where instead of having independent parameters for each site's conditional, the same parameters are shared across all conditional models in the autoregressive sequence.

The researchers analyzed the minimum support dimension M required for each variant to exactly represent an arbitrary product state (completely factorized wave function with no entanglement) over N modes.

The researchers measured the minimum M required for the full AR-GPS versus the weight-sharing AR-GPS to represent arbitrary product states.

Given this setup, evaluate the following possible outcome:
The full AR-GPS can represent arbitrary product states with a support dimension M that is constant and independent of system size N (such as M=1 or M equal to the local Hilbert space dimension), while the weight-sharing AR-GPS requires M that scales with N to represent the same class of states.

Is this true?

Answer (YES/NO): YES